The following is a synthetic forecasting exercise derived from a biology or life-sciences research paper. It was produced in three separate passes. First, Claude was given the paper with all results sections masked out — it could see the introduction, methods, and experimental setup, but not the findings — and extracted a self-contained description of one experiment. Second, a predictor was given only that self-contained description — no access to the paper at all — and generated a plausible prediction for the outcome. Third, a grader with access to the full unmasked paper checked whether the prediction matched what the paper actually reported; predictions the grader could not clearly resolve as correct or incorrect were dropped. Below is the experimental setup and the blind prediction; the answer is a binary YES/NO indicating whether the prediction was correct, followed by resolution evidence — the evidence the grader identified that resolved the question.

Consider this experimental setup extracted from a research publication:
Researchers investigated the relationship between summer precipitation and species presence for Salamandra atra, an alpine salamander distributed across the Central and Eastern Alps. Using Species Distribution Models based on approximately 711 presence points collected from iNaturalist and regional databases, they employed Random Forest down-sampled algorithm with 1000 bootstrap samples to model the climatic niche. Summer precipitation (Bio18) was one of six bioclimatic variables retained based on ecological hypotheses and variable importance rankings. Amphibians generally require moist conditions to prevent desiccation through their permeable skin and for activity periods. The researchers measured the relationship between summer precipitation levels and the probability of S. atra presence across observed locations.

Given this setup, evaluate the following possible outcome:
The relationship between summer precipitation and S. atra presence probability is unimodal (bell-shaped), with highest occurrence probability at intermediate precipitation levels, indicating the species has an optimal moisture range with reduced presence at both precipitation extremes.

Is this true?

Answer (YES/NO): NO